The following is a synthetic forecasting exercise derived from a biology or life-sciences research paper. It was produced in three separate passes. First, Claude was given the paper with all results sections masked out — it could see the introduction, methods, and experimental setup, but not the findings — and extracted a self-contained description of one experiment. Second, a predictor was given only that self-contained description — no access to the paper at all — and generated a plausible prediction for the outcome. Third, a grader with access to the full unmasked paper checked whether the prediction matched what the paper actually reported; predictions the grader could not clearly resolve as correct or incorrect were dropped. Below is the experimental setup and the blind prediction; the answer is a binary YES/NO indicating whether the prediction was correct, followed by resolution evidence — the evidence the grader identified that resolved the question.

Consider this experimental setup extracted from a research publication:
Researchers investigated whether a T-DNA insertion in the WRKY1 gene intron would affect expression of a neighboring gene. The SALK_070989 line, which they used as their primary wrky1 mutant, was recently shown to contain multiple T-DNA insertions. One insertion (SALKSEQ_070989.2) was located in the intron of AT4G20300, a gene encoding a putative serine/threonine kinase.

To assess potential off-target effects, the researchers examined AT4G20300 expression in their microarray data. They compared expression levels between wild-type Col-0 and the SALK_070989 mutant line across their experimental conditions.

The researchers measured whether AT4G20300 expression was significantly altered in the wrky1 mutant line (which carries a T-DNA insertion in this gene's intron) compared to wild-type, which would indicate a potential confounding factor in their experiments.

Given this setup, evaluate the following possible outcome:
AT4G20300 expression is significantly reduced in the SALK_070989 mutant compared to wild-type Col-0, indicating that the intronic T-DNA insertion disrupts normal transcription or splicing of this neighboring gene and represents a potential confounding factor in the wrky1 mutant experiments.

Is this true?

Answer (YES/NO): NO